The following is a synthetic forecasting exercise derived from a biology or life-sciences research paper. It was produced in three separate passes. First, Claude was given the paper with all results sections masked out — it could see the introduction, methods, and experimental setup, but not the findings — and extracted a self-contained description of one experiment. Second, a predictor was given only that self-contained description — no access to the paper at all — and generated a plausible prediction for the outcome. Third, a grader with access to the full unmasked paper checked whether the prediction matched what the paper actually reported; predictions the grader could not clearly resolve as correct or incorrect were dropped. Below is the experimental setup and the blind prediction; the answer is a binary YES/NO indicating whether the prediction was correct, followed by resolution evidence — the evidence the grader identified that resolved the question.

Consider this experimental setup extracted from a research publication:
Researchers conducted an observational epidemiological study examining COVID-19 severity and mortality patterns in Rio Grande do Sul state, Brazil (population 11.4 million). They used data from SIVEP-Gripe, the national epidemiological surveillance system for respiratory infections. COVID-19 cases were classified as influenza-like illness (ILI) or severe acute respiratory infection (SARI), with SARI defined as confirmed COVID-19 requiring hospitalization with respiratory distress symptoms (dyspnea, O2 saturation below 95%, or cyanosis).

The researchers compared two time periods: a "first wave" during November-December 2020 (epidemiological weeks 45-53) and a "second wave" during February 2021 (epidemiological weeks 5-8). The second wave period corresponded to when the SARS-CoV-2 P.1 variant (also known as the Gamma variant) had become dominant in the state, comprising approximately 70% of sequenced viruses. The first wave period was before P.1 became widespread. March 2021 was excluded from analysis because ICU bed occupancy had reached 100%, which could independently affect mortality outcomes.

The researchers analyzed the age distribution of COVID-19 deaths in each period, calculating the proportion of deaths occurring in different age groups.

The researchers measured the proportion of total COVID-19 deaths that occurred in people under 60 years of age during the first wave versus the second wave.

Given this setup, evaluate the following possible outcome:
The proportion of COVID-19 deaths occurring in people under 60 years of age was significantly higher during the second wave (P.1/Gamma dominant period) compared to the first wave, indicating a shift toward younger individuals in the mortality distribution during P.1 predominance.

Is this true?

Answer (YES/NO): YES